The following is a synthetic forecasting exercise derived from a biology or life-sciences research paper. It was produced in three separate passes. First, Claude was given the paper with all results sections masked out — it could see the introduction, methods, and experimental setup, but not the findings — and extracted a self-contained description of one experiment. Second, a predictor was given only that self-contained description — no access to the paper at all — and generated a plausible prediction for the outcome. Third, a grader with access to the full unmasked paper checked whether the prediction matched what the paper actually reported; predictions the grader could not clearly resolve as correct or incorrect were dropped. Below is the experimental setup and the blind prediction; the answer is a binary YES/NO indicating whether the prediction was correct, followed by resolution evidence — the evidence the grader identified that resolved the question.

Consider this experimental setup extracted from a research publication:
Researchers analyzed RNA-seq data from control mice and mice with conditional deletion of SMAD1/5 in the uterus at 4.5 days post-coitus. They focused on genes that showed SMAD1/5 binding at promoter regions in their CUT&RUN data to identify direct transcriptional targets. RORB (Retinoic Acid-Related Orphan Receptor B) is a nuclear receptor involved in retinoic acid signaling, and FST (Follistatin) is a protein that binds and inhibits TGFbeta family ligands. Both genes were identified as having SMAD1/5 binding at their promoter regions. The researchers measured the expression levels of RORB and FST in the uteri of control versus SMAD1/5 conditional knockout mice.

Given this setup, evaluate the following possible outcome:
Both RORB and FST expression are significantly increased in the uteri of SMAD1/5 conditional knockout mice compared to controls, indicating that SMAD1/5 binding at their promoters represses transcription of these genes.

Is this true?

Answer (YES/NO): NO